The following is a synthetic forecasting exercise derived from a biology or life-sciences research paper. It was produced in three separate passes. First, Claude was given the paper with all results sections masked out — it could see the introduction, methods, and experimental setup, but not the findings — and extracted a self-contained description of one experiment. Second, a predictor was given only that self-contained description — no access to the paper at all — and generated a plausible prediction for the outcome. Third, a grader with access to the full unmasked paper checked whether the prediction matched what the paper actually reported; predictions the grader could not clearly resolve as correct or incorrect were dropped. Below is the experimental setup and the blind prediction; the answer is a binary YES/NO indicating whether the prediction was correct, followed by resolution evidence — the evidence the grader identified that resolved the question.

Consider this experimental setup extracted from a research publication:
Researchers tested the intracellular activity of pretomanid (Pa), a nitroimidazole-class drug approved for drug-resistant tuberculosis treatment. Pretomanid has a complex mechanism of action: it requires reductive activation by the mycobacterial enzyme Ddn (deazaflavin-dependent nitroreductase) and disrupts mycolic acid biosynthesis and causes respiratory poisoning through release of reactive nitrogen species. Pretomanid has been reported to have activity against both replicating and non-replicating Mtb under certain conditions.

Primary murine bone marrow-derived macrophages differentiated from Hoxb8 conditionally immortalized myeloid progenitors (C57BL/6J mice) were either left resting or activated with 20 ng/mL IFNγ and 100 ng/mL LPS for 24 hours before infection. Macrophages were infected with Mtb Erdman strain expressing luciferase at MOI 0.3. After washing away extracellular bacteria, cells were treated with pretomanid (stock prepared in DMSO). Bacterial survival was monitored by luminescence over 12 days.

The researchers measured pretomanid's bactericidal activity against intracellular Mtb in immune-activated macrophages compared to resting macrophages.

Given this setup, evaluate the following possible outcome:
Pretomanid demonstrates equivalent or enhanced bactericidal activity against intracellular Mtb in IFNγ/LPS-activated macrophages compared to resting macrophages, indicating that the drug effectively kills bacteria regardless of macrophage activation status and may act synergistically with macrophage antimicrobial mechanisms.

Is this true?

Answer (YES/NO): YES